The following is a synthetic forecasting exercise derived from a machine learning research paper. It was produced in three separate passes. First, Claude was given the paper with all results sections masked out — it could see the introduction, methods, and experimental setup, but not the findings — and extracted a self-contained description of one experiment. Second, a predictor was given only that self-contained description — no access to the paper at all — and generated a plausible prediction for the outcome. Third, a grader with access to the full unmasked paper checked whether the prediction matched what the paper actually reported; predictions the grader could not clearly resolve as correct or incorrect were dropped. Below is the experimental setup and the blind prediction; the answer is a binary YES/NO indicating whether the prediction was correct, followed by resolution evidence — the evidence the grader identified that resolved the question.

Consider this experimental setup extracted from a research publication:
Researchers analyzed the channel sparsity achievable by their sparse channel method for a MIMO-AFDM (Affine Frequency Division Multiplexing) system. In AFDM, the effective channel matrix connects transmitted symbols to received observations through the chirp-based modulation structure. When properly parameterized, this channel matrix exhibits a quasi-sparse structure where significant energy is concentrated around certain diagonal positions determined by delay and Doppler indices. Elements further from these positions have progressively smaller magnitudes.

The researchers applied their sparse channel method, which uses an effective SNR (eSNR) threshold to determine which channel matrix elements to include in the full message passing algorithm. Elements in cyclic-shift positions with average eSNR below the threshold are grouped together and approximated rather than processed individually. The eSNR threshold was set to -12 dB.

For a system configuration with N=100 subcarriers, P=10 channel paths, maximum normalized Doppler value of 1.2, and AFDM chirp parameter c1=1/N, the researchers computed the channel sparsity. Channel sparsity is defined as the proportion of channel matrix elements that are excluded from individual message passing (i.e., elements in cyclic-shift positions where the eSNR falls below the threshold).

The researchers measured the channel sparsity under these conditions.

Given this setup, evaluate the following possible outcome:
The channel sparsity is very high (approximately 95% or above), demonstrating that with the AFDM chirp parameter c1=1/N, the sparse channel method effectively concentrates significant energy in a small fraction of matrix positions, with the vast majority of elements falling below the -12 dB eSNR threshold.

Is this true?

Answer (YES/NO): NO